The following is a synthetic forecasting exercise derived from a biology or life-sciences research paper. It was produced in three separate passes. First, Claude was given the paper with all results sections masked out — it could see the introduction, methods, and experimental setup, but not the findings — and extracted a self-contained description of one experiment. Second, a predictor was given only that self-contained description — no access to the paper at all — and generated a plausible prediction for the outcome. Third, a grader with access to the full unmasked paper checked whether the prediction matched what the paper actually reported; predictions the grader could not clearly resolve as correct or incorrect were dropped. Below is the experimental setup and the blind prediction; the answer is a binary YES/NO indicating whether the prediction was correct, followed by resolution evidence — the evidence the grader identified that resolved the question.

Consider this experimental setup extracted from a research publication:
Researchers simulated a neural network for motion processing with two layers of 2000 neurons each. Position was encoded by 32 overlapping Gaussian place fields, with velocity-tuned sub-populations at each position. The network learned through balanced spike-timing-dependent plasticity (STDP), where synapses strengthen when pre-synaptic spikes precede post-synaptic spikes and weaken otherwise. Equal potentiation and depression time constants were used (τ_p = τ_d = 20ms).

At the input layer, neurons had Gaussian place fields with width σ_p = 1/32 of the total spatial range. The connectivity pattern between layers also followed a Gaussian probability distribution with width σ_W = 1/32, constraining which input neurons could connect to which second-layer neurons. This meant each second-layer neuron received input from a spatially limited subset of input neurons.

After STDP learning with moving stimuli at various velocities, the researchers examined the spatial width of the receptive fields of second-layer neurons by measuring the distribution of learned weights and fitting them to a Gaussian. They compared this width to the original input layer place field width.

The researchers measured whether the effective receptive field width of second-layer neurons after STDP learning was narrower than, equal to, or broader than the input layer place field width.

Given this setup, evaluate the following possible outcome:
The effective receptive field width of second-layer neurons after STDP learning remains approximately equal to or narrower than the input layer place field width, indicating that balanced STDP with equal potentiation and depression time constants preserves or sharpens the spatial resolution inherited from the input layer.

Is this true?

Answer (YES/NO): NO